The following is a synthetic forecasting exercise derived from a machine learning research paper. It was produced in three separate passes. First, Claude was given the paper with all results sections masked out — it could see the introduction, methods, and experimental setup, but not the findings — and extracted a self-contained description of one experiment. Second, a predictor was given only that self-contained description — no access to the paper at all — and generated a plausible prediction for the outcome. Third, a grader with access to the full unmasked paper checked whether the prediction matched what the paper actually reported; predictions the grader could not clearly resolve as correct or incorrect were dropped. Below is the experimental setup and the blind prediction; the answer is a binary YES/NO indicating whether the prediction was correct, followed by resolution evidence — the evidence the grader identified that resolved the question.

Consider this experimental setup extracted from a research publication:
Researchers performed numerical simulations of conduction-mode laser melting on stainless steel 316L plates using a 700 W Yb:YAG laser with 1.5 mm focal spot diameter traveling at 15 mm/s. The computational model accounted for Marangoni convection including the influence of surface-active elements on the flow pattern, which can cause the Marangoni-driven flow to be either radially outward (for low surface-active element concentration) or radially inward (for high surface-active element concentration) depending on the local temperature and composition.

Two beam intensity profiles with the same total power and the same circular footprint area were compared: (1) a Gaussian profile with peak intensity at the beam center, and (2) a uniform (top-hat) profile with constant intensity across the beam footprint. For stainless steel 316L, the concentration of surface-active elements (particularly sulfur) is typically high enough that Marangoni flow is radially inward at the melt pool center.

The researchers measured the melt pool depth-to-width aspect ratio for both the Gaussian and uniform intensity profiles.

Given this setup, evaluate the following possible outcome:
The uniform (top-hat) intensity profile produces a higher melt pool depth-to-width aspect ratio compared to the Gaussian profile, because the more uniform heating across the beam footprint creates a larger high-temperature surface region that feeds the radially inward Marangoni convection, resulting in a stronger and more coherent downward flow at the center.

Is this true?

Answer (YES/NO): NO